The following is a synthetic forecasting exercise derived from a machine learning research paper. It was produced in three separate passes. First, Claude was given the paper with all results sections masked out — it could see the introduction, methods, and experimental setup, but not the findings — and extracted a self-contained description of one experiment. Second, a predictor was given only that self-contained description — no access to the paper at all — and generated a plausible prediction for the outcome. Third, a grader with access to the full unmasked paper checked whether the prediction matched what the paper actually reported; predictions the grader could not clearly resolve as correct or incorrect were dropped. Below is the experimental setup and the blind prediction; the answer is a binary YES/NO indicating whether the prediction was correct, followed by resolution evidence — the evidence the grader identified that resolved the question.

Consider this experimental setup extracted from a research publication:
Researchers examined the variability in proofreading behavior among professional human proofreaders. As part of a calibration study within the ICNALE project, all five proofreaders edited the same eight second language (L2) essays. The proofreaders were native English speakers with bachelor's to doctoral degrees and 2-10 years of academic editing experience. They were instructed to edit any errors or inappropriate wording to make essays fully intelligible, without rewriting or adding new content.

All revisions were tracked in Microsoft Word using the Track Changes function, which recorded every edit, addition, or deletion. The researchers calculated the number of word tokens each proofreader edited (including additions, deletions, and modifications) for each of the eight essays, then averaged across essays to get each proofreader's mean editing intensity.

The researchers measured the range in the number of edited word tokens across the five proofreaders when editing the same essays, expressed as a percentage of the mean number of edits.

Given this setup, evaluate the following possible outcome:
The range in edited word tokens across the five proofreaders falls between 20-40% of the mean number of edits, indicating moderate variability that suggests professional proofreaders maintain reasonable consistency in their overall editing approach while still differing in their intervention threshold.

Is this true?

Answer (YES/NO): NO